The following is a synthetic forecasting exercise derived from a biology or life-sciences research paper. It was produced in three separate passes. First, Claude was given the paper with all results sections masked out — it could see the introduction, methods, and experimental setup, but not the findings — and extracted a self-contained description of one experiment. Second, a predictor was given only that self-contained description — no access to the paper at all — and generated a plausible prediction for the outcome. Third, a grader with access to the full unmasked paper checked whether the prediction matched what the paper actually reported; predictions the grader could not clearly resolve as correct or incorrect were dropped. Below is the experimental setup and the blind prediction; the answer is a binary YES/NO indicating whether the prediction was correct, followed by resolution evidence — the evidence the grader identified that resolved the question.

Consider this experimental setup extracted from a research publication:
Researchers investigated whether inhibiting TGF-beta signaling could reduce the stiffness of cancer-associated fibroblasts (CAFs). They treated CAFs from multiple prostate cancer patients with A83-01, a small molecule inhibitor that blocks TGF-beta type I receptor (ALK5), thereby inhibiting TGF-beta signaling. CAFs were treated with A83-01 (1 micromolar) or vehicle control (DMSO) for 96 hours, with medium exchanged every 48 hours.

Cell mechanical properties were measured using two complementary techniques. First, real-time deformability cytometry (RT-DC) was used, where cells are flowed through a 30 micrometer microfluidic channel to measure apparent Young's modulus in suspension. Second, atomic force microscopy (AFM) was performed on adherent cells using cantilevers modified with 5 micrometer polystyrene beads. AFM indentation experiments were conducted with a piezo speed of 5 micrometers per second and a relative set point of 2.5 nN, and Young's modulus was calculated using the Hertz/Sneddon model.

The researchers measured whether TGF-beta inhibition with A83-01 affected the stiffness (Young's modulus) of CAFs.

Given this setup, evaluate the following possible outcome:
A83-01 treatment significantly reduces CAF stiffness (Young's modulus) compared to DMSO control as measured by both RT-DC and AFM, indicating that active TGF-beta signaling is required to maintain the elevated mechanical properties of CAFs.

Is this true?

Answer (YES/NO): YES